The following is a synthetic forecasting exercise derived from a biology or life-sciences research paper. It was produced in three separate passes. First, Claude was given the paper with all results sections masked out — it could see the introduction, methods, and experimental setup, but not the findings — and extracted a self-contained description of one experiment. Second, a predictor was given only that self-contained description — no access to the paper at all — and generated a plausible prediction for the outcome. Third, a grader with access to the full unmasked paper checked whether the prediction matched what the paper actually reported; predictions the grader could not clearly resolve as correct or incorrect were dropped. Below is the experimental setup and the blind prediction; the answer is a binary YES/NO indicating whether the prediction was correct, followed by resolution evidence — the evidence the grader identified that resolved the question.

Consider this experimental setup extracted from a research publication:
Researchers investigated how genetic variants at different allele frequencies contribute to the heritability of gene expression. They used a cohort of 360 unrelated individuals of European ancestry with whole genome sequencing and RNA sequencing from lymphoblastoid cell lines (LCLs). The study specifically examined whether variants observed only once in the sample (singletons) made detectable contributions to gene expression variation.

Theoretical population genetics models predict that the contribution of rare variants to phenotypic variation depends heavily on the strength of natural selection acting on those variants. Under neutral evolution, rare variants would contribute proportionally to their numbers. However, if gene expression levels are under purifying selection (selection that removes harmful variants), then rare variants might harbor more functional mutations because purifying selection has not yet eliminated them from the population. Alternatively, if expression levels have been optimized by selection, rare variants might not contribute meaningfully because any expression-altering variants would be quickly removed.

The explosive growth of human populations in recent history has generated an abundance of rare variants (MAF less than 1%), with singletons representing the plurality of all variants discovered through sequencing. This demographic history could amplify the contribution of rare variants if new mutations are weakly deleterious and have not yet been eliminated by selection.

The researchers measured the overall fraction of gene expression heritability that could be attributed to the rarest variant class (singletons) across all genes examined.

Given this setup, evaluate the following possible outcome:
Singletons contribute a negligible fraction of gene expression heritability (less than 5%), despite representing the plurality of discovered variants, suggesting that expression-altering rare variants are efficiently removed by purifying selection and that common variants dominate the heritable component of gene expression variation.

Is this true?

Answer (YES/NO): NO